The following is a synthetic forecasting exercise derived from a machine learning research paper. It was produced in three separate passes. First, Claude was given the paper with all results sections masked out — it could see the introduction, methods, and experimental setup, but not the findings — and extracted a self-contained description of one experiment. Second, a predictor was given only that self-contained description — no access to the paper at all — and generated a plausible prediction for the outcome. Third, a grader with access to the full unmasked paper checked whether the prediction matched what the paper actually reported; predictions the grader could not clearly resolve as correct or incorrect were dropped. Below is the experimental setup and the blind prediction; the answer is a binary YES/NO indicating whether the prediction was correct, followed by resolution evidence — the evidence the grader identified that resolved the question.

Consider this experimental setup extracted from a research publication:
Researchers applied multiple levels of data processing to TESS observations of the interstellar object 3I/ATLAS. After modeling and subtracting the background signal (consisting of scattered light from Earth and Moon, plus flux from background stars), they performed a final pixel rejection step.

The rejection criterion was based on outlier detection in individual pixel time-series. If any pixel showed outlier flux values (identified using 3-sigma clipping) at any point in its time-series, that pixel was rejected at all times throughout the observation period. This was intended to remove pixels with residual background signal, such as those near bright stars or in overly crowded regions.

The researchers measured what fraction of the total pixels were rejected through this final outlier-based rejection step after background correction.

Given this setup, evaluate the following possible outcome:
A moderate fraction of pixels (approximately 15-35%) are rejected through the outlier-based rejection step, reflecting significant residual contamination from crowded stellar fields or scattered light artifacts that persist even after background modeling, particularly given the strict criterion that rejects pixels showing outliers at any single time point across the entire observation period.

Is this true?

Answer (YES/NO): NO